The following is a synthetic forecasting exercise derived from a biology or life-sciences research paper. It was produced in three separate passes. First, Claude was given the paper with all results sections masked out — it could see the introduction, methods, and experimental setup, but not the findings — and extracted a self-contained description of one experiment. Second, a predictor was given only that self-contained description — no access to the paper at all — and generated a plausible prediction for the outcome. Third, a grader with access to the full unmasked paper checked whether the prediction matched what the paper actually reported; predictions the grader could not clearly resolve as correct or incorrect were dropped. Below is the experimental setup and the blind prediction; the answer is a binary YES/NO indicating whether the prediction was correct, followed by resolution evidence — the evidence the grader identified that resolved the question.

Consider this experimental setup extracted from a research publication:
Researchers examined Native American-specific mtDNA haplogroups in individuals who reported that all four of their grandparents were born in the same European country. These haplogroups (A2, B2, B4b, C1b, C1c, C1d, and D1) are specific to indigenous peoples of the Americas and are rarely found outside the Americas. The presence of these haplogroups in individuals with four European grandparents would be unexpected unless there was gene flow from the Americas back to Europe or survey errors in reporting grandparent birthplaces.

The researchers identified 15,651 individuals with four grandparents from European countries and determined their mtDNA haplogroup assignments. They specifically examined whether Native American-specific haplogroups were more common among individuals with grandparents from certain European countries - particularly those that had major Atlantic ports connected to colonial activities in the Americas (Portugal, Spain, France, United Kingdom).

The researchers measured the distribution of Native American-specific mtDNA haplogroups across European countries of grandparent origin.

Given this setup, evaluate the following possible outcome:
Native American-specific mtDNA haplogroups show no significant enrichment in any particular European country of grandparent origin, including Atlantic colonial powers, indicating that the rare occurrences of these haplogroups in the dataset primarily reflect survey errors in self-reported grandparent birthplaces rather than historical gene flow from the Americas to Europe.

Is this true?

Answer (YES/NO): NO